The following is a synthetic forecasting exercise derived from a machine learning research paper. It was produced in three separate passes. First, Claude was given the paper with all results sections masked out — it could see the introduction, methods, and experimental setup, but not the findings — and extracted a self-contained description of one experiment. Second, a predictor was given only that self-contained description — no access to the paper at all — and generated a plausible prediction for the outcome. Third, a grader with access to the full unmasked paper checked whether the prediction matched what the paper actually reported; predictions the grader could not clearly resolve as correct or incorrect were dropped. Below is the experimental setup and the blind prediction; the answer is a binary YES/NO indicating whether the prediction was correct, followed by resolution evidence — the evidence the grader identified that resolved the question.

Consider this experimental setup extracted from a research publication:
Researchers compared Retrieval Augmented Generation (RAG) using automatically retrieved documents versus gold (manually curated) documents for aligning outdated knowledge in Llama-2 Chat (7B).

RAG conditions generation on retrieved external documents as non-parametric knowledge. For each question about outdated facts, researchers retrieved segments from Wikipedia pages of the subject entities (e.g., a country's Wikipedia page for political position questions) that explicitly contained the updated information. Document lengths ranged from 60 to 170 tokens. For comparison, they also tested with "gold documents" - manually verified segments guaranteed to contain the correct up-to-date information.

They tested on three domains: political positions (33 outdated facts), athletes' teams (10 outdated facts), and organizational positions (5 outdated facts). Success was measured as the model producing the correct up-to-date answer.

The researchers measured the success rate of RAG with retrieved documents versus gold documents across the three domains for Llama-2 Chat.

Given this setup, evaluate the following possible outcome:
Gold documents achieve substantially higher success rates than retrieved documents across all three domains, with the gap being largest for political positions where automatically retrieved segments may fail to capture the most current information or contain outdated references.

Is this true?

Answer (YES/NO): NO